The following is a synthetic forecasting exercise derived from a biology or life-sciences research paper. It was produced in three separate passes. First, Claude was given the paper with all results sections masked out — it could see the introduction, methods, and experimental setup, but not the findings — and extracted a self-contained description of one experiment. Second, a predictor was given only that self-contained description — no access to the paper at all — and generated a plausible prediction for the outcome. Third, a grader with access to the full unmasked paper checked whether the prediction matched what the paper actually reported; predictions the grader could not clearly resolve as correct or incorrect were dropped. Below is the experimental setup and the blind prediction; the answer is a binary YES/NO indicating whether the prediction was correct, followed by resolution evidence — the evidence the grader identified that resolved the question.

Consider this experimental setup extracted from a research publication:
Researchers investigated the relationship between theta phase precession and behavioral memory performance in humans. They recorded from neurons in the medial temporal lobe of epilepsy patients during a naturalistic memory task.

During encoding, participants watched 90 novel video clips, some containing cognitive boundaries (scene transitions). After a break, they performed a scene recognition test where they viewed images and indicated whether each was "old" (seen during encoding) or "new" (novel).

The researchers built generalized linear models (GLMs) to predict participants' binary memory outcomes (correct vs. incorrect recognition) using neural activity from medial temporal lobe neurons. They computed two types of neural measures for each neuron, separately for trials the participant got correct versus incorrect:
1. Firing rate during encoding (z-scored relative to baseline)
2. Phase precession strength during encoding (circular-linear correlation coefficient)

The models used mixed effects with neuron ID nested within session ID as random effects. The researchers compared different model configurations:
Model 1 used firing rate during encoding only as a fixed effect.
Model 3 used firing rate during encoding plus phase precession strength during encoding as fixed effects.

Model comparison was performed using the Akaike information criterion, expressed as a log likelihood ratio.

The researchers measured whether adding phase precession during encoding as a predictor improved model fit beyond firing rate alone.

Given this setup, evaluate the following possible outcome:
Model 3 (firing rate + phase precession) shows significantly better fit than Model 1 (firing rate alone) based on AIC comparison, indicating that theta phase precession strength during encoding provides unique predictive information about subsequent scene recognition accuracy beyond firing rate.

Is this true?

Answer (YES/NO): YES